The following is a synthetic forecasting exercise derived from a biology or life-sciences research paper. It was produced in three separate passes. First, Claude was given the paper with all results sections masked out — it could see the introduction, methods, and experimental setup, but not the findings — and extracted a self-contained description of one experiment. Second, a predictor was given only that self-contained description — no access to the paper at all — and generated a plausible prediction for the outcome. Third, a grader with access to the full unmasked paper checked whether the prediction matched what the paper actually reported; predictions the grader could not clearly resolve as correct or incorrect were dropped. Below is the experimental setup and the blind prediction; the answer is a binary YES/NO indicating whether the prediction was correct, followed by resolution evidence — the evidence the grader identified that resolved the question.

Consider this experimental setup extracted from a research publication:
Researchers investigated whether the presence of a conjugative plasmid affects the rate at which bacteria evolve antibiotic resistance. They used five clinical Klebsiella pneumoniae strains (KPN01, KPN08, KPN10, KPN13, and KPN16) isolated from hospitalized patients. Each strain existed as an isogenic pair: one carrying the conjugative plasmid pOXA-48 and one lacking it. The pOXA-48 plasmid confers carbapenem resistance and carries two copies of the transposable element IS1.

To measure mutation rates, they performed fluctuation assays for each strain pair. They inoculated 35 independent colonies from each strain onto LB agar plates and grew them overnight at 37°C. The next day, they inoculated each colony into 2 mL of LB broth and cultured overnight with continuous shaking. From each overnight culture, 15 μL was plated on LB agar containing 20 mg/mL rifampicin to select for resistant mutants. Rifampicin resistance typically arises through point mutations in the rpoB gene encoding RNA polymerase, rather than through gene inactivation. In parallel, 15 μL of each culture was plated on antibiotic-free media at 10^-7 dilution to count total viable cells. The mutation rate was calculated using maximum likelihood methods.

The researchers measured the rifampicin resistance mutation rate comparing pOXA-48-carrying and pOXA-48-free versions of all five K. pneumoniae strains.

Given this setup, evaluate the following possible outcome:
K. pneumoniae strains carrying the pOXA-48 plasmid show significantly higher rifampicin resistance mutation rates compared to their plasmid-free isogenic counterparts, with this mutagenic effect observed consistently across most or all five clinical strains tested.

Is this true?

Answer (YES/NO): NO